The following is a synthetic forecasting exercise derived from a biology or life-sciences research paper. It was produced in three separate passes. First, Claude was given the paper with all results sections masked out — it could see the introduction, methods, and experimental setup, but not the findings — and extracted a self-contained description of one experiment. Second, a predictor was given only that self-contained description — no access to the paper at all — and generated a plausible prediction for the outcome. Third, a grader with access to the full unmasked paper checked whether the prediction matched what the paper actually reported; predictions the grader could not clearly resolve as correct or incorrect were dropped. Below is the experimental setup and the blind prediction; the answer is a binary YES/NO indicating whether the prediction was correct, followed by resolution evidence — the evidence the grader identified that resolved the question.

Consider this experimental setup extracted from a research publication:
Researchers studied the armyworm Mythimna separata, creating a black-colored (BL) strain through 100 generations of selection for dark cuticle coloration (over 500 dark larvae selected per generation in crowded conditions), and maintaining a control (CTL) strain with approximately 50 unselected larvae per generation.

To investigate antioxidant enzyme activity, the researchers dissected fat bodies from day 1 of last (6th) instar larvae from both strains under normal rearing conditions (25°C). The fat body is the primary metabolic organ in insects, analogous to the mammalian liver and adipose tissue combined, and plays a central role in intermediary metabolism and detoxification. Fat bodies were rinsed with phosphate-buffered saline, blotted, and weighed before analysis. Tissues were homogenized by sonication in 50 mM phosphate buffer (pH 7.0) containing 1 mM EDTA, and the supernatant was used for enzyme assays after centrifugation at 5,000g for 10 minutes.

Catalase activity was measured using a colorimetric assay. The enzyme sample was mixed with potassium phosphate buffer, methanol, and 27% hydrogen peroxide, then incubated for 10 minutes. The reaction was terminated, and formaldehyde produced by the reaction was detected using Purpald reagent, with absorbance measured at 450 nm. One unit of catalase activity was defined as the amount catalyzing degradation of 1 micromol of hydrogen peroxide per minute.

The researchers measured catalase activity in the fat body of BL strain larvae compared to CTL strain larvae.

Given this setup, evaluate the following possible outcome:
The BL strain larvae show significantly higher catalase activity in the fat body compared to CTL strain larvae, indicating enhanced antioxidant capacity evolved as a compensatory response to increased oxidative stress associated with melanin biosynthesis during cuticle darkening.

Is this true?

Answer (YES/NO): NO